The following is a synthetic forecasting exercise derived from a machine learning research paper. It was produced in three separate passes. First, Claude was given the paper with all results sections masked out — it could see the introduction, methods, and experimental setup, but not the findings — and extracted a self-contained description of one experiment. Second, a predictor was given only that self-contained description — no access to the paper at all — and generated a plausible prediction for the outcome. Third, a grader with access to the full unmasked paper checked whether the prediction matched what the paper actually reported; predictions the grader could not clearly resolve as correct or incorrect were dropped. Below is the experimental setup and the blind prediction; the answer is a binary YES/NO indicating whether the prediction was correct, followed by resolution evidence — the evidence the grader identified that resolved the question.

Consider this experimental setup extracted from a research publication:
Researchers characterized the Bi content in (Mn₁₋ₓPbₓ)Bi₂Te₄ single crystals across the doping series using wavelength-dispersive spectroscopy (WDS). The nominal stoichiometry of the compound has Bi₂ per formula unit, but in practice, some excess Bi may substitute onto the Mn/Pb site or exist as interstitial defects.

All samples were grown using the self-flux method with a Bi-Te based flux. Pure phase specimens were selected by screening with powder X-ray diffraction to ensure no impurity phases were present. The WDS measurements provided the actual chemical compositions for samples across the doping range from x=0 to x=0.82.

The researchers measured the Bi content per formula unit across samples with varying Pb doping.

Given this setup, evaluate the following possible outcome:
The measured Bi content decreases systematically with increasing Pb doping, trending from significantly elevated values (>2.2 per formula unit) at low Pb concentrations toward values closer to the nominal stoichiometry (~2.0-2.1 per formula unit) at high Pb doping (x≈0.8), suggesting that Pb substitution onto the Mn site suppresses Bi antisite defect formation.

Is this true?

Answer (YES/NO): NO